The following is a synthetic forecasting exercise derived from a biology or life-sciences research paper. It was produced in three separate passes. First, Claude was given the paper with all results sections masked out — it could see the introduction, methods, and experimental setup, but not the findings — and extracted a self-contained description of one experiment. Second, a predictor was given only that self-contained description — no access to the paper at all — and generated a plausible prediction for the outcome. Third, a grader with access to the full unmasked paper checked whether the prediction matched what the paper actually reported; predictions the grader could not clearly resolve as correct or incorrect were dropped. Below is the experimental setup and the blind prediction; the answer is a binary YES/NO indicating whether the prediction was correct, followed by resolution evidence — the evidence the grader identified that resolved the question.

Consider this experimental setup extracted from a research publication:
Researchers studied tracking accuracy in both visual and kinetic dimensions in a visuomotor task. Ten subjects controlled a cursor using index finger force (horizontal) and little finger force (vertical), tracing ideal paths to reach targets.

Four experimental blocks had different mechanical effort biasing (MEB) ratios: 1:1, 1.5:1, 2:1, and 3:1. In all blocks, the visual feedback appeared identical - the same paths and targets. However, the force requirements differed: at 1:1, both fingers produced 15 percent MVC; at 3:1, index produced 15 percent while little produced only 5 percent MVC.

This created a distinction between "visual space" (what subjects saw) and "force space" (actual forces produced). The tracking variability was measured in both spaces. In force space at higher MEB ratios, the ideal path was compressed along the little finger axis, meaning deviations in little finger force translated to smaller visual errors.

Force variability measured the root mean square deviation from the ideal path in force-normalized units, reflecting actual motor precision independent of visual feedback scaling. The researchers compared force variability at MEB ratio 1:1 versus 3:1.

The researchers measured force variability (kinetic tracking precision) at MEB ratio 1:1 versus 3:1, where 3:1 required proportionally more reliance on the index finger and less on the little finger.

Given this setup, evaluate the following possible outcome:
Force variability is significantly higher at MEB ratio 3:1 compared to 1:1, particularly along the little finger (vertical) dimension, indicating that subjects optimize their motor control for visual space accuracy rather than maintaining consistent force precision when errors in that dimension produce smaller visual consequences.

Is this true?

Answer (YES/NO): NO